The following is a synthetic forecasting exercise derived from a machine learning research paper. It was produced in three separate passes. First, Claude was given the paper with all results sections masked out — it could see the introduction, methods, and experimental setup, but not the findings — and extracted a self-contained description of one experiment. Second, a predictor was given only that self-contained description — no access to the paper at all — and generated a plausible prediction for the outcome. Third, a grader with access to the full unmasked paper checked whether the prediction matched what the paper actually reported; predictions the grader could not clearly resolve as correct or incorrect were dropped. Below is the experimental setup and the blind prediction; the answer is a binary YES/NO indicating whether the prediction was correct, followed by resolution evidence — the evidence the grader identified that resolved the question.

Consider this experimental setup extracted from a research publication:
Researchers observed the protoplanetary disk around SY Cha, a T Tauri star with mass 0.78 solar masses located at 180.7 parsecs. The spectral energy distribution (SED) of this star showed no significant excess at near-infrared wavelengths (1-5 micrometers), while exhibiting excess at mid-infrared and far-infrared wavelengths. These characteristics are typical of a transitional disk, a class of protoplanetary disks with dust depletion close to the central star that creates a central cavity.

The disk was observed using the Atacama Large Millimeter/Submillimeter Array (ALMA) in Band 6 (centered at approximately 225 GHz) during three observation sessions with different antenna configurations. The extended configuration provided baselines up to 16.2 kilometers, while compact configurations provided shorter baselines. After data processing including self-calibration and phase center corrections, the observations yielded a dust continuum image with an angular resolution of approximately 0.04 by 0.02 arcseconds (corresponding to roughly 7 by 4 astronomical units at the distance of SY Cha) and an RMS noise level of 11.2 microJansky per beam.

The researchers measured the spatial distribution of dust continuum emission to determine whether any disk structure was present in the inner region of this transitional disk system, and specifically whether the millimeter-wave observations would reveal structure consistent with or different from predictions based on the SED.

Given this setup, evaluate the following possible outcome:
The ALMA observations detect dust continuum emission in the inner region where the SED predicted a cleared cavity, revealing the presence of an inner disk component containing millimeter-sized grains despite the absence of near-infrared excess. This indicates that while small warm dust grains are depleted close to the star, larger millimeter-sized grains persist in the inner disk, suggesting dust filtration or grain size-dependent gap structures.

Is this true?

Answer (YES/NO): YES